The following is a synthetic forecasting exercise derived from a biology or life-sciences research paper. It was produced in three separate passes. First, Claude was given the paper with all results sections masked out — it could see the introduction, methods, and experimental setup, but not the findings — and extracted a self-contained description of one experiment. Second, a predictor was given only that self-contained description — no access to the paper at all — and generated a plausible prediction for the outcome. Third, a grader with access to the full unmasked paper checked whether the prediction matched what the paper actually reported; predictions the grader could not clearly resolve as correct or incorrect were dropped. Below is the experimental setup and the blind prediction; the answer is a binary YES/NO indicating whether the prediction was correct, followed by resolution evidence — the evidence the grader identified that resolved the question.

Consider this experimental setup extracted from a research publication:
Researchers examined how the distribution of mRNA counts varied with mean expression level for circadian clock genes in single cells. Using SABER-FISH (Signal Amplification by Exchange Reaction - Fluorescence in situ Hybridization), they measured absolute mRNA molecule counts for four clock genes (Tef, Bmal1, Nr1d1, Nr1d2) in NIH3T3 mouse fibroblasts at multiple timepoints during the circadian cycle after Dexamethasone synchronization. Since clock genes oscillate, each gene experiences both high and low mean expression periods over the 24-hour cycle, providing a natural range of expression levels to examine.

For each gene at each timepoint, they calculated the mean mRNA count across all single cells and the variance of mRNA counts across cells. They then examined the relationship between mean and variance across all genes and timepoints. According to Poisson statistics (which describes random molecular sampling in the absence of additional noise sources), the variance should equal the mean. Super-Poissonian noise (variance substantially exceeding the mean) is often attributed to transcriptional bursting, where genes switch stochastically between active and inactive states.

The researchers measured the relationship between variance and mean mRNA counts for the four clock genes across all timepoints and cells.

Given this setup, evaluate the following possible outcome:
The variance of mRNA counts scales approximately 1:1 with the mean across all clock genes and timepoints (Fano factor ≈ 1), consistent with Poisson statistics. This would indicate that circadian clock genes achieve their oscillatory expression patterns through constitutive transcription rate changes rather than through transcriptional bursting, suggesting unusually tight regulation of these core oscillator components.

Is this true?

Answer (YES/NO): NO